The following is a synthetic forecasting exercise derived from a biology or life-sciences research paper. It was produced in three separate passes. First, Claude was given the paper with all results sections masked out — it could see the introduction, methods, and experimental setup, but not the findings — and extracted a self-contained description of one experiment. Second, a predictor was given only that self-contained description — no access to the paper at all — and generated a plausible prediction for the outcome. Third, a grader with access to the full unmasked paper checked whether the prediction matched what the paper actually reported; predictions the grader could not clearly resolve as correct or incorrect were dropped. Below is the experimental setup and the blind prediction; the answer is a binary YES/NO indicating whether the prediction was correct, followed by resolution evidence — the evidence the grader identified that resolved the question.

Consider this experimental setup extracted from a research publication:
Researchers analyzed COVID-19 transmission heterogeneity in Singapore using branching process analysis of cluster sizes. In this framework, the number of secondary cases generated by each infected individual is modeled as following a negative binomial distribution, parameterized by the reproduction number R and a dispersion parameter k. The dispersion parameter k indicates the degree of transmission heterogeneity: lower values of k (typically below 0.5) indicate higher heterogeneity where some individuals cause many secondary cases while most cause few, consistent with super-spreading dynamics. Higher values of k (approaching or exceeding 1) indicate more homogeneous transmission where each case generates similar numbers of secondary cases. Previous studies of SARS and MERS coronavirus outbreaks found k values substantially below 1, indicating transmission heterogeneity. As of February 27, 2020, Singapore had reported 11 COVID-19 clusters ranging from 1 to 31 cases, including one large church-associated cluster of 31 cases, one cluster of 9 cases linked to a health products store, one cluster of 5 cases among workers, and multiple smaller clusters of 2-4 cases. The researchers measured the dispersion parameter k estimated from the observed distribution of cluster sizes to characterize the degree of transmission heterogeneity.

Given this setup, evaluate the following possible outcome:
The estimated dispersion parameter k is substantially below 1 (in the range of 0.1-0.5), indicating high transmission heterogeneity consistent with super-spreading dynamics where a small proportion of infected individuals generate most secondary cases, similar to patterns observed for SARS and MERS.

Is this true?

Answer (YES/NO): YES